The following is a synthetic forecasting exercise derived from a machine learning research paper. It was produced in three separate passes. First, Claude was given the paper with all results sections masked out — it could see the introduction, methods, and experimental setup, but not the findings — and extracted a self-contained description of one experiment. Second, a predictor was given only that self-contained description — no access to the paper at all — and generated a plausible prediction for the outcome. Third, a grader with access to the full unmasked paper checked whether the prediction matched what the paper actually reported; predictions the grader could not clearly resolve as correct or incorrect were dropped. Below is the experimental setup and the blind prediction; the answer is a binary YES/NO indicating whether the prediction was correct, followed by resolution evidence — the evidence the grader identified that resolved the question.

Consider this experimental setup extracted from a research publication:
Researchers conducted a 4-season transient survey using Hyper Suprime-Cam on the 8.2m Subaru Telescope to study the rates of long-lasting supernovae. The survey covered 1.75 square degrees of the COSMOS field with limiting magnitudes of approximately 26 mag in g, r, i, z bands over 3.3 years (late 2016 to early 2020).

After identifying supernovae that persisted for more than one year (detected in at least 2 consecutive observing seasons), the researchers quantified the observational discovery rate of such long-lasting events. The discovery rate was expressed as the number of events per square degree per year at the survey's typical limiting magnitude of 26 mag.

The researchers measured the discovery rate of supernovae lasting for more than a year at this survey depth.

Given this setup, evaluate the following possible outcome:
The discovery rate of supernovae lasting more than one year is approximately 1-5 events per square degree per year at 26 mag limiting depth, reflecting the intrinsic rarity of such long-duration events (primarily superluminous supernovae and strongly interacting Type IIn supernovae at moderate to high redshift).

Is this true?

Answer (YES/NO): YES